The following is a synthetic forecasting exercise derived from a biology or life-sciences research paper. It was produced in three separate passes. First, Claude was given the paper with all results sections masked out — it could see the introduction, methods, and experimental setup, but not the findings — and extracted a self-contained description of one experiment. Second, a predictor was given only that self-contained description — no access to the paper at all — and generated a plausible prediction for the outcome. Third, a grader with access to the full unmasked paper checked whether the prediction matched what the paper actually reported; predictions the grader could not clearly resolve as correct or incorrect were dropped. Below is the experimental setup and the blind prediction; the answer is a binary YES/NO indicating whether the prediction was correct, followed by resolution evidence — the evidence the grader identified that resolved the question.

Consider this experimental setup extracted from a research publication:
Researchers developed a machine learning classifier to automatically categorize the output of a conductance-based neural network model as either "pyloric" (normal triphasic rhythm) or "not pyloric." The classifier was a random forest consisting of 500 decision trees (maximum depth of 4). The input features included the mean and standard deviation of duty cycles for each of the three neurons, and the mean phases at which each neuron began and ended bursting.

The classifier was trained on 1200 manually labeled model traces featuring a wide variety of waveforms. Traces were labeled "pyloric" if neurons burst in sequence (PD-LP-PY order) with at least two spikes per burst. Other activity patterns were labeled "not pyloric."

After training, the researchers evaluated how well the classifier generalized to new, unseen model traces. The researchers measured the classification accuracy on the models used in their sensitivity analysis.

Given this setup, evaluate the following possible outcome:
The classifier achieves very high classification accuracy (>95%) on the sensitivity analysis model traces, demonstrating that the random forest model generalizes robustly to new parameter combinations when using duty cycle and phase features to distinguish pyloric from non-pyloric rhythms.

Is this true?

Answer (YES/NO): YES